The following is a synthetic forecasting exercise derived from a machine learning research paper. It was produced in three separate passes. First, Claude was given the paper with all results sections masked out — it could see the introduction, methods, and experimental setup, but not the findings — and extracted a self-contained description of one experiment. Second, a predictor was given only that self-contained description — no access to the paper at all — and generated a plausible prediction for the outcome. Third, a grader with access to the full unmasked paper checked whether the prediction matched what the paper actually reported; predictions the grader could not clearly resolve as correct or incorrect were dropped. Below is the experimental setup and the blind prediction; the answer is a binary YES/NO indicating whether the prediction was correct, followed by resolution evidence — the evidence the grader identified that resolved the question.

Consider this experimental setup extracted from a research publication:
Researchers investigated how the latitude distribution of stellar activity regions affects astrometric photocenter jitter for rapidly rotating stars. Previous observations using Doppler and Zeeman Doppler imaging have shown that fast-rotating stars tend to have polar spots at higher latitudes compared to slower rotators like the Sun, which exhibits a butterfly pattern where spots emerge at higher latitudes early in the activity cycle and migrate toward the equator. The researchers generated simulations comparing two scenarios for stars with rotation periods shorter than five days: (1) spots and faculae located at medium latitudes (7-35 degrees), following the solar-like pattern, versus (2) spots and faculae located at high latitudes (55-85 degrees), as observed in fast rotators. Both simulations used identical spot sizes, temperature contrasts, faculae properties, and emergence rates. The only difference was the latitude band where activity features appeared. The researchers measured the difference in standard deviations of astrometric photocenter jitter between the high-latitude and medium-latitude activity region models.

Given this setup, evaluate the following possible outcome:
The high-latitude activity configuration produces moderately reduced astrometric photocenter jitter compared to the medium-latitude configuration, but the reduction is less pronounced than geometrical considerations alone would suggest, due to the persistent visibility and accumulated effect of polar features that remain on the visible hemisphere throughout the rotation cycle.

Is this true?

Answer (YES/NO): NO